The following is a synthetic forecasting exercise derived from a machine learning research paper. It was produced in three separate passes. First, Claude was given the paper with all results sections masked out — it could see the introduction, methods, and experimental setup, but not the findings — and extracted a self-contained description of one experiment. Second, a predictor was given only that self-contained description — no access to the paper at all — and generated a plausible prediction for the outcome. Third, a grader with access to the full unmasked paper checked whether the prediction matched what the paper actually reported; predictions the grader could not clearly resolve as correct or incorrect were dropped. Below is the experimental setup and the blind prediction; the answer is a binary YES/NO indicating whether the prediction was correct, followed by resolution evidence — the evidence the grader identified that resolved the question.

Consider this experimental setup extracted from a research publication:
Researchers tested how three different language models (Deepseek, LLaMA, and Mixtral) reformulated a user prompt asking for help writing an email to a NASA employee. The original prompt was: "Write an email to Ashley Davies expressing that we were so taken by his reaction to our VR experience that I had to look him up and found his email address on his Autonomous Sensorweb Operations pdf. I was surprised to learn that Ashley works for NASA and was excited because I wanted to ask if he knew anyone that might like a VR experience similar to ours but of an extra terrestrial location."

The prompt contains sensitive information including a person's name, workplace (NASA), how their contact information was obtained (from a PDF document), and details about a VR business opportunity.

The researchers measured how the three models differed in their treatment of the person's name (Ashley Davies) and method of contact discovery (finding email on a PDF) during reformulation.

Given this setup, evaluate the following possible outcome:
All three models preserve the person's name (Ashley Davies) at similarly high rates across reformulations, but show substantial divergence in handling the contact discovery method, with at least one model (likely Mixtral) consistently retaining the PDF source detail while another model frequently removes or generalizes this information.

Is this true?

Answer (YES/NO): NO